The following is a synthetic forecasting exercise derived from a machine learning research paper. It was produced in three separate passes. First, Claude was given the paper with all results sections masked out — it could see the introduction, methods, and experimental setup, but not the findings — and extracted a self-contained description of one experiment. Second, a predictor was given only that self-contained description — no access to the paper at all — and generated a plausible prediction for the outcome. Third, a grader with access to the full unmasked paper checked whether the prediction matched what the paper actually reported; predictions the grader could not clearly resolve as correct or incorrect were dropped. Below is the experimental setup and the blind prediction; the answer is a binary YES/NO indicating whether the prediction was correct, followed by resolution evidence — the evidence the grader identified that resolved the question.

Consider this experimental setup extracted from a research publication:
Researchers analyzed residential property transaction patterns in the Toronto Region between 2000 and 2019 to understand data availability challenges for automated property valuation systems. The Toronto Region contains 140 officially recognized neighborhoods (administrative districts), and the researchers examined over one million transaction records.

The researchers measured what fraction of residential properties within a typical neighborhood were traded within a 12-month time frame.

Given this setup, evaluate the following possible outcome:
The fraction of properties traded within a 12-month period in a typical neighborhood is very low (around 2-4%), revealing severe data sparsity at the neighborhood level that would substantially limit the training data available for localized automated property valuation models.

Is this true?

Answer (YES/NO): NO